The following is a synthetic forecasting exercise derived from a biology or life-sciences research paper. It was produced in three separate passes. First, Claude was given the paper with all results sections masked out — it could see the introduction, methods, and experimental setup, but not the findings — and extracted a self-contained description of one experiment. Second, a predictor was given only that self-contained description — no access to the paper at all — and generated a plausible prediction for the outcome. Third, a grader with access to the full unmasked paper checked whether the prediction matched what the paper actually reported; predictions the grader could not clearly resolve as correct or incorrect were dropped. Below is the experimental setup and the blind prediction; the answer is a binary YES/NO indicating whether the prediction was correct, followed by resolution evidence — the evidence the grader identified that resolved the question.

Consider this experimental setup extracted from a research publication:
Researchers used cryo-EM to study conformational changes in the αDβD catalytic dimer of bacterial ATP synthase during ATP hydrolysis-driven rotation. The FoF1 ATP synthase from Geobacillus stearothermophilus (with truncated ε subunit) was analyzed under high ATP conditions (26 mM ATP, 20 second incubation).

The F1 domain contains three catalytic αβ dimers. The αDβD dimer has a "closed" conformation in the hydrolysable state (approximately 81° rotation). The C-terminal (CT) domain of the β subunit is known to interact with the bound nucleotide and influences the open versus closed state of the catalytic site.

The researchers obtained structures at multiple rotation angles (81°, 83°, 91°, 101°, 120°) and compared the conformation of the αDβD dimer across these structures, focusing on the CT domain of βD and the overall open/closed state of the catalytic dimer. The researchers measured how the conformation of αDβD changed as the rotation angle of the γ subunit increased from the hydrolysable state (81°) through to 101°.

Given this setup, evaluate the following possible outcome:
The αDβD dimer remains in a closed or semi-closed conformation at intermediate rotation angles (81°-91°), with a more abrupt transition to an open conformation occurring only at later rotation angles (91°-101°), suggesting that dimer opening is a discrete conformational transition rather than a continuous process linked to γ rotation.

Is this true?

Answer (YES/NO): NO